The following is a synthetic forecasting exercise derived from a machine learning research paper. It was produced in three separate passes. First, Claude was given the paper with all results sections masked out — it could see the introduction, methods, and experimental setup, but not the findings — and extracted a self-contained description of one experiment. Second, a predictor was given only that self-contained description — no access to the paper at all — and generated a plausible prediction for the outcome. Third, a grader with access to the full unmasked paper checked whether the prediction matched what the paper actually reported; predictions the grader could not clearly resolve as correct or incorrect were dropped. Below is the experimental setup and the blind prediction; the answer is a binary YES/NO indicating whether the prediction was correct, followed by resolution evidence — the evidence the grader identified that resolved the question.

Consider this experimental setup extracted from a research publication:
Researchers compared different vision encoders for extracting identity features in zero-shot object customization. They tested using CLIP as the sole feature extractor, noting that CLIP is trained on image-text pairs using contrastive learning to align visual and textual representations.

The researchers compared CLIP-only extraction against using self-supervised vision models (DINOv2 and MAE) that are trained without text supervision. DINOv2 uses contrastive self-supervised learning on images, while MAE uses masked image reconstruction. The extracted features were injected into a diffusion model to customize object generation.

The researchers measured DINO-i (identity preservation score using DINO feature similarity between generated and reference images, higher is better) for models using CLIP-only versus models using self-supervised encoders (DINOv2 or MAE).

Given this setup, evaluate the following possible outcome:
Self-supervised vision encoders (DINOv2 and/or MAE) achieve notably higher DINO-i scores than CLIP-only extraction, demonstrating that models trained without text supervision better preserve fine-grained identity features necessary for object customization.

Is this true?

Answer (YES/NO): YES